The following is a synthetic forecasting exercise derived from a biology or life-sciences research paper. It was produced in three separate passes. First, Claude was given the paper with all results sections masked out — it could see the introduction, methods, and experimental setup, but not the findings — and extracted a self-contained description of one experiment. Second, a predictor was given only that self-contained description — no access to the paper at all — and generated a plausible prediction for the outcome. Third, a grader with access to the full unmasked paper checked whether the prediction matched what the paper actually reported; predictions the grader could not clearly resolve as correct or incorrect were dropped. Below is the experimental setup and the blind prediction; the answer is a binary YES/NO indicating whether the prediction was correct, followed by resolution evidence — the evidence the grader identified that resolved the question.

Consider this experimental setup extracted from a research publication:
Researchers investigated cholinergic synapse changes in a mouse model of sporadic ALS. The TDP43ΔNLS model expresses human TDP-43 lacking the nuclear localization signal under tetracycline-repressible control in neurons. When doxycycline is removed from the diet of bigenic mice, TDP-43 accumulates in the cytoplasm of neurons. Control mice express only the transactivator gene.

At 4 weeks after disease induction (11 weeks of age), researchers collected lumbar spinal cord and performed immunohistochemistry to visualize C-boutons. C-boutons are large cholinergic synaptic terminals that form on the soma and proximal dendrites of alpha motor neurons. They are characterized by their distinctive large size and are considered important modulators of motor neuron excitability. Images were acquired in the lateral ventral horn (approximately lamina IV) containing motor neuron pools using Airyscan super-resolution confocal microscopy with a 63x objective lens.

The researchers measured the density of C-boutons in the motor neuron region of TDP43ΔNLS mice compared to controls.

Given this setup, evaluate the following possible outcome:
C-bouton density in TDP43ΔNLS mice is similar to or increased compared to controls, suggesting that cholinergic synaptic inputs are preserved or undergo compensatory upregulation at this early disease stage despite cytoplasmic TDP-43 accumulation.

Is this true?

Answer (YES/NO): NO